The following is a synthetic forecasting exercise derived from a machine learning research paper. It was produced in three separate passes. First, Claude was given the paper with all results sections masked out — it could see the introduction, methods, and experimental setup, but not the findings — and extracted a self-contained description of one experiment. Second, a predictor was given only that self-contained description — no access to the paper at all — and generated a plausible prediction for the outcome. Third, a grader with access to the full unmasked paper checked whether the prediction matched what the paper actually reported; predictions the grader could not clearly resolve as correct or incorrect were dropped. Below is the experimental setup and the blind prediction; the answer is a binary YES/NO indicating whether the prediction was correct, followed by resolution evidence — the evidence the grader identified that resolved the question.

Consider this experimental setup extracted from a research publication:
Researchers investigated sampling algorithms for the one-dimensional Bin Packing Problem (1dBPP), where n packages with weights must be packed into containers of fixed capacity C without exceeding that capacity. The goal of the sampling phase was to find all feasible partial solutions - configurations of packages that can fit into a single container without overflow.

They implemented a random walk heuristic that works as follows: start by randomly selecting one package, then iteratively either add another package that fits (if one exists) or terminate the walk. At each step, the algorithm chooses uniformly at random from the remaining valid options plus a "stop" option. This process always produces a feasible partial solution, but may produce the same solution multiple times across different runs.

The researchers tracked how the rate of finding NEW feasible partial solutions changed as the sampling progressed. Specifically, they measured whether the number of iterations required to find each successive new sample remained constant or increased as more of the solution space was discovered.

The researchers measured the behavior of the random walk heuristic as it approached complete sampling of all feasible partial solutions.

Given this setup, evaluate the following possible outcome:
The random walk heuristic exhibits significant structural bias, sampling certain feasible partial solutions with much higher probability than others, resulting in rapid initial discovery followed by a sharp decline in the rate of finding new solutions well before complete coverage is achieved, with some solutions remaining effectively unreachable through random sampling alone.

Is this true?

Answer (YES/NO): NO